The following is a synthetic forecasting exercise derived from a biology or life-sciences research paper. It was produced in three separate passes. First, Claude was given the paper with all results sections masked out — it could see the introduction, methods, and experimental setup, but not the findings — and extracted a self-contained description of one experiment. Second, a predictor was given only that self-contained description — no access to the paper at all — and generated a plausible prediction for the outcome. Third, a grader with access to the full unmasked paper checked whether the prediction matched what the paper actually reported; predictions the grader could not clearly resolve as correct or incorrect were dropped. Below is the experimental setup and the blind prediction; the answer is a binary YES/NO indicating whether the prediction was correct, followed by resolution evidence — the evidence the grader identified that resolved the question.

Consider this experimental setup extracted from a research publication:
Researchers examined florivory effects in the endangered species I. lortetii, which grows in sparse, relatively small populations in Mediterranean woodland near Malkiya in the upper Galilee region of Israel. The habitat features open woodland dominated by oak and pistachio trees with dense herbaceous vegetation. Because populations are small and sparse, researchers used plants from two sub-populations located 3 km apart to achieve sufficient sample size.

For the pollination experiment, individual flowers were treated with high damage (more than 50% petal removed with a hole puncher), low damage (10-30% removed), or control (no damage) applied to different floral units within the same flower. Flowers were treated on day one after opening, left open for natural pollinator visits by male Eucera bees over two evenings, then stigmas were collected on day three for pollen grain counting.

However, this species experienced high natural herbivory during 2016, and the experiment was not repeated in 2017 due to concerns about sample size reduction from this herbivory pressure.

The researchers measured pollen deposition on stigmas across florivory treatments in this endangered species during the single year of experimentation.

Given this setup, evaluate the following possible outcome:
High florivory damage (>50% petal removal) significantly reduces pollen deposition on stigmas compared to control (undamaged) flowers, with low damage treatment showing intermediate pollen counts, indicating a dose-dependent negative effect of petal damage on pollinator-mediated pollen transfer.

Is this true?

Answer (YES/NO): NO